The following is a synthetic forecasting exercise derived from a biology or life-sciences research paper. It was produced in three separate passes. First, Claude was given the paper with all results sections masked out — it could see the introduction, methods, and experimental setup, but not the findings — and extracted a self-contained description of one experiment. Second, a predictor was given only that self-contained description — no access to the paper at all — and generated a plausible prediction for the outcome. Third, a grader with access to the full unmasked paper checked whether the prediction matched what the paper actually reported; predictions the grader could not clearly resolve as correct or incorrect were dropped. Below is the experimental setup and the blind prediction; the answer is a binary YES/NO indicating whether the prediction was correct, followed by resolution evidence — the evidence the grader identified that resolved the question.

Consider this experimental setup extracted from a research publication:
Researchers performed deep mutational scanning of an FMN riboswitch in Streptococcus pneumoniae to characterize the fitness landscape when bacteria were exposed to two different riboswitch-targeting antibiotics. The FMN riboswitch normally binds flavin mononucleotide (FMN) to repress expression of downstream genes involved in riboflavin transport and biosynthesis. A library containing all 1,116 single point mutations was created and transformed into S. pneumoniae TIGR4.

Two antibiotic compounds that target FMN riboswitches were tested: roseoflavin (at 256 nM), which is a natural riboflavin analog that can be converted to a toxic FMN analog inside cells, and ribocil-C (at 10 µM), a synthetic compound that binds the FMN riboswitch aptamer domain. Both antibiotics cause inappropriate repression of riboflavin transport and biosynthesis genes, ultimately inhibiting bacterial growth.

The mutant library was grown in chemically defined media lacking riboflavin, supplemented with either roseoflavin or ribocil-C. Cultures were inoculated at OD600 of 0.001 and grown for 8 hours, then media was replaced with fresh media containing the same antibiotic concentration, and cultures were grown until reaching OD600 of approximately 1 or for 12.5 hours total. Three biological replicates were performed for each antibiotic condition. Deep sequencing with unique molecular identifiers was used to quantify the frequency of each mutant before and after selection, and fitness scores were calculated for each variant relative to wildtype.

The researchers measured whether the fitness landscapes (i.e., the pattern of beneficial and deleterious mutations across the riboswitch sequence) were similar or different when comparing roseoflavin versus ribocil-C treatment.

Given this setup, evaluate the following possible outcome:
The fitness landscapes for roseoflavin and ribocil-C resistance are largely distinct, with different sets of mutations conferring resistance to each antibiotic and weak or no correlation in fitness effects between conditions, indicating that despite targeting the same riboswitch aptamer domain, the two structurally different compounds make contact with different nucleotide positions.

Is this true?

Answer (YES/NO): NO